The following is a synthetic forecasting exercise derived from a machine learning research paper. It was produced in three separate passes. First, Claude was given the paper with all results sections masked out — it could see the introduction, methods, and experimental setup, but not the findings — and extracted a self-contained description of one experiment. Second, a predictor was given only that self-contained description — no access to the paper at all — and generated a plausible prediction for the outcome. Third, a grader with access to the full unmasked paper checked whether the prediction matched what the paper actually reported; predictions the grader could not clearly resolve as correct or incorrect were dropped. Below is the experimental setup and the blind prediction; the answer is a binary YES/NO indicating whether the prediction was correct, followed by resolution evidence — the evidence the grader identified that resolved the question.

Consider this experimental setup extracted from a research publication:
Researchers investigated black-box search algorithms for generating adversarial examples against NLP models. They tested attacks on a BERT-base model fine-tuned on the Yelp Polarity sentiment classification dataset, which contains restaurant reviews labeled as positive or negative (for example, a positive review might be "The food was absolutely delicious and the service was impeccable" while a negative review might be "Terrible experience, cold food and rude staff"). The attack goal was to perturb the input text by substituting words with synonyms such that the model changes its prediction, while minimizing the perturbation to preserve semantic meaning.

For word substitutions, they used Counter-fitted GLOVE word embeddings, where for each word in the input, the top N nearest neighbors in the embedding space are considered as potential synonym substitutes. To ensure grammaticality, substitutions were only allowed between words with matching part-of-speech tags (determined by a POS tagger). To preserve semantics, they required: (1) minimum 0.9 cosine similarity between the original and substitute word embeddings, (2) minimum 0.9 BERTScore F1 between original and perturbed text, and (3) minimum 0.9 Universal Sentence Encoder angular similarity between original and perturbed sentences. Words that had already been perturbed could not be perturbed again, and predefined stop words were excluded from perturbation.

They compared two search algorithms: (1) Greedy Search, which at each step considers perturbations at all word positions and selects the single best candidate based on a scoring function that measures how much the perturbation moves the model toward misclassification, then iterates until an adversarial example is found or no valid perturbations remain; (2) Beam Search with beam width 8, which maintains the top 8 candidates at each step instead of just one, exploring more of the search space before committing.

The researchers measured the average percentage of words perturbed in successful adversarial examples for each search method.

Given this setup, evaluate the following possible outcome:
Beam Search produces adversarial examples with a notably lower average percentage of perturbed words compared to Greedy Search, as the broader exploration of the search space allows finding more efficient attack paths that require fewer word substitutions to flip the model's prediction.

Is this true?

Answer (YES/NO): NO